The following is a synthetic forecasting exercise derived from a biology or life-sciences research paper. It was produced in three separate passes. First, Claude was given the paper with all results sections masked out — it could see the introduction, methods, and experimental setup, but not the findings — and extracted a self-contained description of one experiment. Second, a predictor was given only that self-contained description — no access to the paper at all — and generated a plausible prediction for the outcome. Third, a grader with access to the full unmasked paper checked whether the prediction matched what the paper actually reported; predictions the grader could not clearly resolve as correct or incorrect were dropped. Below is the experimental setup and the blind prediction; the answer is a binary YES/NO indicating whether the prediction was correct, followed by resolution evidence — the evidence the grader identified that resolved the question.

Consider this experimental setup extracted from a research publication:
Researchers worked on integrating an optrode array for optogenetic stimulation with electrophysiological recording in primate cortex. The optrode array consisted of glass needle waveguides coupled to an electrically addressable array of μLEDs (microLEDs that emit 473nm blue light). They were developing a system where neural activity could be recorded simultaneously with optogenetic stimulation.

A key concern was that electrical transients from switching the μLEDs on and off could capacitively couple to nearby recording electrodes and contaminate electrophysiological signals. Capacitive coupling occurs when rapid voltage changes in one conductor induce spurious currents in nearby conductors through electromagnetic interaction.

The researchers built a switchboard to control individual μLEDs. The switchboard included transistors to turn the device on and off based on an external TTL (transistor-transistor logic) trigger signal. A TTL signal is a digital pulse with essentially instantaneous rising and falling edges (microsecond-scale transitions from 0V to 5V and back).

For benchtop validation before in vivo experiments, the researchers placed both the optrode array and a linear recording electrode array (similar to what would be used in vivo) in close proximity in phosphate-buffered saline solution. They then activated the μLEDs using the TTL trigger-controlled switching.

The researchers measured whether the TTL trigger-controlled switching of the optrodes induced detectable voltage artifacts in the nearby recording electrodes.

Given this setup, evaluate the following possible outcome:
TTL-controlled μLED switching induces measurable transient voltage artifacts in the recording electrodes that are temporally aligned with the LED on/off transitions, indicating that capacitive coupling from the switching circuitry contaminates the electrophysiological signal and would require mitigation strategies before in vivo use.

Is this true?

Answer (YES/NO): YES